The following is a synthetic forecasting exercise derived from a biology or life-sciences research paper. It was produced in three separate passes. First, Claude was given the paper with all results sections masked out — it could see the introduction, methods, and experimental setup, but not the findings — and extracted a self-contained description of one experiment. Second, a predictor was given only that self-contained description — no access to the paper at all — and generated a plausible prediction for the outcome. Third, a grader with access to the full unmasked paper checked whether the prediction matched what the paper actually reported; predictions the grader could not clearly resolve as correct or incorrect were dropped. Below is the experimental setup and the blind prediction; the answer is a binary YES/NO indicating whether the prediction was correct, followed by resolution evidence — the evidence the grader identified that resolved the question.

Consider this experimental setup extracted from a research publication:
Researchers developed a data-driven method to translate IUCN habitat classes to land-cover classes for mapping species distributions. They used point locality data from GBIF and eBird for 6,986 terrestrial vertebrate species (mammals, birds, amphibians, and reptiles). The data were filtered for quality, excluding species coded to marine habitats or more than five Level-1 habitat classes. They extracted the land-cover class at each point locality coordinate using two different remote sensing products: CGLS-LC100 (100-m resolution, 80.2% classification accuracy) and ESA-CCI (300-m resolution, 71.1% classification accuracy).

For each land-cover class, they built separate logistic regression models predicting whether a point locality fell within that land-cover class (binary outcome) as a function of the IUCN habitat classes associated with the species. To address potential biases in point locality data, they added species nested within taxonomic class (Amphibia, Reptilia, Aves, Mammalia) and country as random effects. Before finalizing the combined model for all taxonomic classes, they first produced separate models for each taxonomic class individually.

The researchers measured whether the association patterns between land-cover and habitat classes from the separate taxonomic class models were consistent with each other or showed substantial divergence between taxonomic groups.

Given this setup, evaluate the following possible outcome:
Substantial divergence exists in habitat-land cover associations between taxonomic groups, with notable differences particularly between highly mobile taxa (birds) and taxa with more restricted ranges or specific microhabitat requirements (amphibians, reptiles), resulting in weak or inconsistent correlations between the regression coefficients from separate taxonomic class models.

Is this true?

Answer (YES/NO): NO